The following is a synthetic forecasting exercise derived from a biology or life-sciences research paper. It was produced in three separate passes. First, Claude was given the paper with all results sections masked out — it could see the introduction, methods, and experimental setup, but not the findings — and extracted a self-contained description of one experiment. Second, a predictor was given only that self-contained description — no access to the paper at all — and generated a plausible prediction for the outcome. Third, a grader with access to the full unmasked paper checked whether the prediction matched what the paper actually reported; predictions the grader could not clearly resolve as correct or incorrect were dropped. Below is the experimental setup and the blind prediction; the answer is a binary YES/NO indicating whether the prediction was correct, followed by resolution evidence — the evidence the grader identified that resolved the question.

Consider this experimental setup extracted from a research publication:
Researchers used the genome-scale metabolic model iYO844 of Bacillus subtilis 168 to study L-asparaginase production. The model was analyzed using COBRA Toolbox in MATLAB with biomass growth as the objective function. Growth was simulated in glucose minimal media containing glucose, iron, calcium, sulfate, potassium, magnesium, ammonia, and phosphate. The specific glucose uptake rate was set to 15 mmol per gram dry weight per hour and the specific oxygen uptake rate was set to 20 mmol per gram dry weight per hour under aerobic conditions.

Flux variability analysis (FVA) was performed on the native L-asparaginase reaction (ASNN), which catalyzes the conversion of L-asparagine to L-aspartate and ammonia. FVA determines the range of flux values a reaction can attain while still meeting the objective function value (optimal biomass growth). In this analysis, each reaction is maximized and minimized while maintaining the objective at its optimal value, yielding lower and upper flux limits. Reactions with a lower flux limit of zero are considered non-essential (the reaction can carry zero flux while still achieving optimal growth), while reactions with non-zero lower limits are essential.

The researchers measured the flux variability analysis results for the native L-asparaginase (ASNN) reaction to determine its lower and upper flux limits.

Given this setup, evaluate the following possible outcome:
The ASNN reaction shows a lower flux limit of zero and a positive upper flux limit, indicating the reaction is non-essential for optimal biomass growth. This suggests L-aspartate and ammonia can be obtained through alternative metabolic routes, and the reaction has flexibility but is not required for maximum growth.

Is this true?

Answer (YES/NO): YES